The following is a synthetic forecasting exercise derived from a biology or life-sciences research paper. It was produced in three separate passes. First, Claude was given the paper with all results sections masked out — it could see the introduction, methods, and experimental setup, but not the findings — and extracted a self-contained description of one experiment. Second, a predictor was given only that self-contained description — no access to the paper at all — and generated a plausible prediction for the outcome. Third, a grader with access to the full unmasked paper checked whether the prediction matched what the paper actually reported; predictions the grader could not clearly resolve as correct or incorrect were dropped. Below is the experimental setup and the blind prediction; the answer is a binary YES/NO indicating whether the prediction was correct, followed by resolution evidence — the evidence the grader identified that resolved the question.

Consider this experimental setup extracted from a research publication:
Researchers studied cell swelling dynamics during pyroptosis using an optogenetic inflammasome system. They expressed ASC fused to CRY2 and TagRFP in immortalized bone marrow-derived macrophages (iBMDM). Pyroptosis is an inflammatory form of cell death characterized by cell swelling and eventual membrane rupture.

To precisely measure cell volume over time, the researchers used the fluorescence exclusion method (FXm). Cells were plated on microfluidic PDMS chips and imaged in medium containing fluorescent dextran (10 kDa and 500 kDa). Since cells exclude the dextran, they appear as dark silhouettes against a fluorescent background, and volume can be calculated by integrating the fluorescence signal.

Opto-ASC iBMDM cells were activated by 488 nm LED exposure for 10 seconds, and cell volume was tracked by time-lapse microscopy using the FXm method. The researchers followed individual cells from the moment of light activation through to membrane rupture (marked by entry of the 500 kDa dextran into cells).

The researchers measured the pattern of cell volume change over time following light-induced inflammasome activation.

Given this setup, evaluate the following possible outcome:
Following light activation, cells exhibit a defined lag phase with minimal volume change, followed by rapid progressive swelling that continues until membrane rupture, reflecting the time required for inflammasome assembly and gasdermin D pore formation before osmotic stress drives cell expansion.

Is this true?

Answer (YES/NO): NO